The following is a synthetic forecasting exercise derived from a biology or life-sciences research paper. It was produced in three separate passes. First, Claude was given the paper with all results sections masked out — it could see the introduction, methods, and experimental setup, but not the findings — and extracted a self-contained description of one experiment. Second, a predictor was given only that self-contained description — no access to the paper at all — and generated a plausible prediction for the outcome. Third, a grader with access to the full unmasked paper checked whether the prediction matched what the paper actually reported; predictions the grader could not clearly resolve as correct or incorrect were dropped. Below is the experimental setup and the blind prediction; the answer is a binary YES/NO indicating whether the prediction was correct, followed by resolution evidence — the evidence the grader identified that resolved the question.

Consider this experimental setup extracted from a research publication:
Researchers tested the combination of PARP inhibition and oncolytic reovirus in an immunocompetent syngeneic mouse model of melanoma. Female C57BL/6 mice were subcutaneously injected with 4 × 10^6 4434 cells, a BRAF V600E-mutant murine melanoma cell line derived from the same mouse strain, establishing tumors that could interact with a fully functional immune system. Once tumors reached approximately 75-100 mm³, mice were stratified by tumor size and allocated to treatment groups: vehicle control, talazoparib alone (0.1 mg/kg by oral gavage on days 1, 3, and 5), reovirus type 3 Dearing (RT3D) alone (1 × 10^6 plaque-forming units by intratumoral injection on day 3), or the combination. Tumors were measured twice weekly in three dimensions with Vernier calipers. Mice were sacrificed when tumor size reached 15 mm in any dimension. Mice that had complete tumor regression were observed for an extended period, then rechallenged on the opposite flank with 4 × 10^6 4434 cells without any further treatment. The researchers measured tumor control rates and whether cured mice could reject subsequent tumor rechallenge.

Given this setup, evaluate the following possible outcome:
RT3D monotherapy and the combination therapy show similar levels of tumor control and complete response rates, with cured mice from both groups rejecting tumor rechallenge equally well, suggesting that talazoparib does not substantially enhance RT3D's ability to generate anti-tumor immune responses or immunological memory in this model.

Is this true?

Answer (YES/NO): NO